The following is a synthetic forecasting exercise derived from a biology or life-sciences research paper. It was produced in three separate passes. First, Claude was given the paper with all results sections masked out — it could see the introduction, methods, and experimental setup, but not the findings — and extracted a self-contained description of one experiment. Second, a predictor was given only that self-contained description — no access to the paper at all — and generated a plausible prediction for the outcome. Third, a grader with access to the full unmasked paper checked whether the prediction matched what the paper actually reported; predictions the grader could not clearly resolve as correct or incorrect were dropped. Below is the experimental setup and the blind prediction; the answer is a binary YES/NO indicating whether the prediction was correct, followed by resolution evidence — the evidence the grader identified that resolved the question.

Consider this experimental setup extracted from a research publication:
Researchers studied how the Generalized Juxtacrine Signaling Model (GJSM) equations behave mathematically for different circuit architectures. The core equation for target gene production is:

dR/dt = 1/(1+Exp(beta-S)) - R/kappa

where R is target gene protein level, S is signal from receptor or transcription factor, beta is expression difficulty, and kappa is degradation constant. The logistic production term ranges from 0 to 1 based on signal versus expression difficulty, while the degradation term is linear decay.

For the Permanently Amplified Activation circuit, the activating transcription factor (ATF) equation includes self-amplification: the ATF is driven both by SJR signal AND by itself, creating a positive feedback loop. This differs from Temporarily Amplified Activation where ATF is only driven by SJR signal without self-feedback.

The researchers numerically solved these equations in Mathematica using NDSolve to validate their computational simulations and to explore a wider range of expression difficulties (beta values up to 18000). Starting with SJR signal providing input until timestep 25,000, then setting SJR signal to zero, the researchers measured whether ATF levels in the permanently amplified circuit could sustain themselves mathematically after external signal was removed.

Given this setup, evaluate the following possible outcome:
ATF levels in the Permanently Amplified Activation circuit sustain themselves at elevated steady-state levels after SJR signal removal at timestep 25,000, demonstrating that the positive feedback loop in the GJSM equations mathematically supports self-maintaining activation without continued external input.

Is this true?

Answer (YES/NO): YES